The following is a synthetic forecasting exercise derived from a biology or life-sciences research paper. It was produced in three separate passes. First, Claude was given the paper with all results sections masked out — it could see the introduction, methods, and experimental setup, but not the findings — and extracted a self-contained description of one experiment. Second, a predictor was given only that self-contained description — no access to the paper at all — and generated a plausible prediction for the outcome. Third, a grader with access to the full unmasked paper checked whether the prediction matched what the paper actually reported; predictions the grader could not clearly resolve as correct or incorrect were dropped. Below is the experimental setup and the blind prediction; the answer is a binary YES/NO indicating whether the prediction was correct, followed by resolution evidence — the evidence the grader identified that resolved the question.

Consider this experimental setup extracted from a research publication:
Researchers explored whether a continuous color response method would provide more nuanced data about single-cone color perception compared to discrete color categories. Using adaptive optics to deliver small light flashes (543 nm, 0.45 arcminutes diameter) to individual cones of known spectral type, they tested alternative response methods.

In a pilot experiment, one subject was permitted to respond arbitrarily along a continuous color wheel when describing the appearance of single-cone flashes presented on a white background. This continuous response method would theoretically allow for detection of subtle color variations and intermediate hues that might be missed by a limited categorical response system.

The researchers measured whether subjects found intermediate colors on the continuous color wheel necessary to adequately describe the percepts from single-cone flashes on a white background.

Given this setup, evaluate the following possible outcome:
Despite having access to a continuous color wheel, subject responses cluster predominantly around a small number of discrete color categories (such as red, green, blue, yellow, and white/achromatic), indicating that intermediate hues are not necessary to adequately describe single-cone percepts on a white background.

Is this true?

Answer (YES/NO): YES